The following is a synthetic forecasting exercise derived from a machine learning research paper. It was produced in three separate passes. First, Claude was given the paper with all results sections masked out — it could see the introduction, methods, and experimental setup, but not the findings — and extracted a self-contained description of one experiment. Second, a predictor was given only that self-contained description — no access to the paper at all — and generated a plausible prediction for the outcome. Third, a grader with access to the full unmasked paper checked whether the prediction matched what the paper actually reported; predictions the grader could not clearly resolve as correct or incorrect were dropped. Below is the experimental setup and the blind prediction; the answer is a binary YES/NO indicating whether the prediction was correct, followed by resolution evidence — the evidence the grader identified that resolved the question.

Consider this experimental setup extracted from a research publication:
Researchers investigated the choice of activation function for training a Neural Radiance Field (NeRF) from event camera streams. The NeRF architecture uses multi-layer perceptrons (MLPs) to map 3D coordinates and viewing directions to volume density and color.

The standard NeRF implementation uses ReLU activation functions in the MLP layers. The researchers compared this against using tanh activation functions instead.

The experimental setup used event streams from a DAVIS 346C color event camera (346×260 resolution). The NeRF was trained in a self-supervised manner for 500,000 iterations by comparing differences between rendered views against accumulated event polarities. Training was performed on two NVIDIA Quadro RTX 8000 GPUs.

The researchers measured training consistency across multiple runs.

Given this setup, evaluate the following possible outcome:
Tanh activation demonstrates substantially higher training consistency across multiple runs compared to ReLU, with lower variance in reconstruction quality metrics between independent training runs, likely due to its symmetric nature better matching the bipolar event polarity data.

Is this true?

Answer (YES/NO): NO